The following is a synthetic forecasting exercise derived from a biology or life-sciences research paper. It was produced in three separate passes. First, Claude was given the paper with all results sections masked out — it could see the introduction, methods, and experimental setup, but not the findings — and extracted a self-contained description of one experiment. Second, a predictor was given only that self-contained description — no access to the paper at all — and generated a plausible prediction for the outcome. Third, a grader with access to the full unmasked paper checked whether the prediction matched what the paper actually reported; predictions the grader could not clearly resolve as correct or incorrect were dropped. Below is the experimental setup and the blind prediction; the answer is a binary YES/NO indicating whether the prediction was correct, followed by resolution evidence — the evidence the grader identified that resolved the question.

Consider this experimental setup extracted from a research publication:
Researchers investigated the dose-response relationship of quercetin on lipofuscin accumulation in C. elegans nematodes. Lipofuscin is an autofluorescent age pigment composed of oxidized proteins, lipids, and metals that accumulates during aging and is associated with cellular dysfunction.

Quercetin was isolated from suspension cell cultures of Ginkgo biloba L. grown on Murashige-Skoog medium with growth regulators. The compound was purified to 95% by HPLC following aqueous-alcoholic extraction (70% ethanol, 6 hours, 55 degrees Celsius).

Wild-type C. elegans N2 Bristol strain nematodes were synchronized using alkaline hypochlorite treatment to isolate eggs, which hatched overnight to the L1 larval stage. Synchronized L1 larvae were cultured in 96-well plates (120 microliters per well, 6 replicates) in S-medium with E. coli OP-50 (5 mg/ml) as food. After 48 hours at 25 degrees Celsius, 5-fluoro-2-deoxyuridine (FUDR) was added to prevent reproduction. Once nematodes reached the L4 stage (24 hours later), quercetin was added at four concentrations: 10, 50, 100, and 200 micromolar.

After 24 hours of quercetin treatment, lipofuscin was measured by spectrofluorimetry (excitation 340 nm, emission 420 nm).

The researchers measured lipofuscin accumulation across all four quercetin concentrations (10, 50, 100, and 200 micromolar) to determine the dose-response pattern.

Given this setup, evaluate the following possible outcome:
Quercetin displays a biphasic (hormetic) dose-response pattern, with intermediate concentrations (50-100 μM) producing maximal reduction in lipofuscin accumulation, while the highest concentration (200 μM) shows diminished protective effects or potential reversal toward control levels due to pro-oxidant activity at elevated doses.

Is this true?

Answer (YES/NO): NO